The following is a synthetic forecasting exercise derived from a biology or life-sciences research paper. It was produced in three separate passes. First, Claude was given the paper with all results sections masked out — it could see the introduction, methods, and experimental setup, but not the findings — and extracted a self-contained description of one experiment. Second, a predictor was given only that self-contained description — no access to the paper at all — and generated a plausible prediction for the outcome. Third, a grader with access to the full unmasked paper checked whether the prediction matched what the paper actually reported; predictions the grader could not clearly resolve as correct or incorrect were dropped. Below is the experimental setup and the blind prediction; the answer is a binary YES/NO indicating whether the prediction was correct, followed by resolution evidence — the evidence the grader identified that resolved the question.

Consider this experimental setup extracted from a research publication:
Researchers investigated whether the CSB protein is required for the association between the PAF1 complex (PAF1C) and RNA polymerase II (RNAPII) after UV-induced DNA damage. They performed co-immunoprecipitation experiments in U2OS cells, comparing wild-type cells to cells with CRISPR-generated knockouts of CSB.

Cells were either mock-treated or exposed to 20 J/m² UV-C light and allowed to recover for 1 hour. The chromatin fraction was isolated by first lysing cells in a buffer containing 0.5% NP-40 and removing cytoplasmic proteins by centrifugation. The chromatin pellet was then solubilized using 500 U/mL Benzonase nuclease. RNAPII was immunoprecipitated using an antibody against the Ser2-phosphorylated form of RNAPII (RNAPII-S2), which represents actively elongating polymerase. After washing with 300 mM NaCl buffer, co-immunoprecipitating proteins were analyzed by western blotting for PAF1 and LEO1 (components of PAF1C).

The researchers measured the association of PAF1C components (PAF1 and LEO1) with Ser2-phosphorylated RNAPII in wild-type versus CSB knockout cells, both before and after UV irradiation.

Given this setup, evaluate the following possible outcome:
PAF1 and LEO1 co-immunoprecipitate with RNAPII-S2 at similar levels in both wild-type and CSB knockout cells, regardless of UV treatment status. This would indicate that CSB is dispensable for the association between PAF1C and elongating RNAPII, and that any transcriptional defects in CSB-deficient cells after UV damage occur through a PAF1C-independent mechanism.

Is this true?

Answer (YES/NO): NO